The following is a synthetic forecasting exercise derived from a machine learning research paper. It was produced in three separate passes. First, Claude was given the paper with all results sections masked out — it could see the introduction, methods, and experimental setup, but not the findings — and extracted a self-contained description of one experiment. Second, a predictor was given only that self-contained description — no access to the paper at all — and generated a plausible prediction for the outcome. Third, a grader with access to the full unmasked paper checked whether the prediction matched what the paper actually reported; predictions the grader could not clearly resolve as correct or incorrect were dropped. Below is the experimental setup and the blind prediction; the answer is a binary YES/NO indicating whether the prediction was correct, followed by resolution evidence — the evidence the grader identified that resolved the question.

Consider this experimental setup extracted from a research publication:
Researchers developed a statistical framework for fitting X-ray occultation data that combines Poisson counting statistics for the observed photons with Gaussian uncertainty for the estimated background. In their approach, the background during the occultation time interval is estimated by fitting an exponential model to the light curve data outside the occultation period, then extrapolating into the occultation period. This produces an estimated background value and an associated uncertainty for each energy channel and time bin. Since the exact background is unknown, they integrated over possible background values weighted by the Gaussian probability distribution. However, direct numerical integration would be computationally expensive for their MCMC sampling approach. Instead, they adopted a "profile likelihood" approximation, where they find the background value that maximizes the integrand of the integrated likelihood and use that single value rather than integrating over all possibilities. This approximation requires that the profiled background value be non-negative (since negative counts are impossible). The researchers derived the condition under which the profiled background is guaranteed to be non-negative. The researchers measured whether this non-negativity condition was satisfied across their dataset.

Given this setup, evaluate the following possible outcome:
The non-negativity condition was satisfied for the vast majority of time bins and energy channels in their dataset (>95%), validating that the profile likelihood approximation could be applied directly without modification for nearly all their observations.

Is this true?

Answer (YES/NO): NO